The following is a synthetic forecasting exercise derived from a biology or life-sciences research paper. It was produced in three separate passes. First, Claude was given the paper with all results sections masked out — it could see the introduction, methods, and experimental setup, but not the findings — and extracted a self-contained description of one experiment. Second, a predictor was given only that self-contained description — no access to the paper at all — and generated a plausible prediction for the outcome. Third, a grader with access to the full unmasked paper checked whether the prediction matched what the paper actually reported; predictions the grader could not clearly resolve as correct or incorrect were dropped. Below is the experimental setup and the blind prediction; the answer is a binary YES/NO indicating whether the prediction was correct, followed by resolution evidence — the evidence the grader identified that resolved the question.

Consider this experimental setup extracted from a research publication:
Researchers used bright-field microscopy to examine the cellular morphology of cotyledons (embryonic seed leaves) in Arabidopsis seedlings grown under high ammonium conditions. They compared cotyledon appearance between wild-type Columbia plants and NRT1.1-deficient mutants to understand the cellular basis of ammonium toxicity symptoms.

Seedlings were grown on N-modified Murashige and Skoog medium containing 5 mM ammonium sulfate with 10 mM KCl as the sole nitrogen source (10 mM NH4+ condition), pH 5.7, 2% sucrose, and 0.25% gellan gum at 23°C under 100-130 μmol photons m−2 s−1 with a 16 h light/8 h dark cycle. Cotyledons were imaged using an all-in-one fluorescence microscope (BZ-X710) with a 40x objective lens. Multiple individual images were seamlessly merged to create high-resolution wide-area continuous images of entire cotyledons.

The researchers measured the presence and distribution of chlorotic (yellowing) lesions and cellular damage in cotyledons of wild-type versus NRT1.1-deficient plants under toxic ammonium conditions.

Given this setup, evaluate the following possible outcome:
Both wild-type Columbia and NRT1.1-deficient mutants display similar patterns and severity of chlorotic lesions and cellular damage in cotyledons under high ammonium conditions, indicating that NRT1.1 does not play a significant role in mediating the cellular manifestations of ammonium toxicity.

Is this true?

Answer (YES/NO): NO